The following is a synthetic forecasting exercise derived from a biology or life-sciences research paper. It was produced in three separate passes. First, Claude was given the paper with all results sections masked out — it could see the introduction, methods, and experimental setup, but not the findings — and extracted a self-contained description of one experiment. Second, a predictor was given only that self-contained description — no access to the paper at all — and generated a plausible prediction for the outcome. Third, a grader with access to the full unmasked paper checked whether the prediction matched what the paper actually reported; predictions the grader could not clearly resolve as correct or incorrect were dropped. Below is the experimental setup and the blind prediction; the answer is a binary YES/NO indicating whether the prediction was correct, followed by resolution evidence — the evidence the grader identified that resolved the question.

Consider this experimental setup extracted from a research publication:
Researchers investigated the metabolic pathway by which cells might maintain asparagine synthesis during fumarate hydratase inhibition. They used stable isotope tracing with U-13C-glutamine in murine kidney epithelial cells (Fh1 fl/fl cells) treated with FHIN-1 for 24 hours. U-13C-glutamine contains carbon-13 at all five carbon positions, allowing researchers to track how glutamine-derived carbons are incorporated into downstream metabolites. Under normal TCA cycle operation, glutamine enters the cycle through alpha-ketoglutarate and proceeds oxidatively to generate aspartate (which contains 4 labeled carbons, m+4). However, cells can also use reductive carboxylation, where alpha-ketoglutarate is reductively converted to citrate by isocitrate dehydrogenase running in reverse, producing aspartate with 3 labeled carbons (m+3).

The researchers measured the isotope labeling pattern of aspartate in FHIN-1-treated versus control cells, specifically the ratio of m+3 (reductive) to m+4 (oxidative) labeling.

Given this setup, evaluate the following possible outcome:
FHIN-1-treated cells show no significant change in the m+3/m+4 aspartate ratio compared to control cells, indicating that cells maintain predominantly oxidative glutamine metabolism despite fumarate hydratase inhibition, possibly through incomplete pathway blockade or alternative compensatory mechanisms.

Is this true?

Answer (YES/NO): NO